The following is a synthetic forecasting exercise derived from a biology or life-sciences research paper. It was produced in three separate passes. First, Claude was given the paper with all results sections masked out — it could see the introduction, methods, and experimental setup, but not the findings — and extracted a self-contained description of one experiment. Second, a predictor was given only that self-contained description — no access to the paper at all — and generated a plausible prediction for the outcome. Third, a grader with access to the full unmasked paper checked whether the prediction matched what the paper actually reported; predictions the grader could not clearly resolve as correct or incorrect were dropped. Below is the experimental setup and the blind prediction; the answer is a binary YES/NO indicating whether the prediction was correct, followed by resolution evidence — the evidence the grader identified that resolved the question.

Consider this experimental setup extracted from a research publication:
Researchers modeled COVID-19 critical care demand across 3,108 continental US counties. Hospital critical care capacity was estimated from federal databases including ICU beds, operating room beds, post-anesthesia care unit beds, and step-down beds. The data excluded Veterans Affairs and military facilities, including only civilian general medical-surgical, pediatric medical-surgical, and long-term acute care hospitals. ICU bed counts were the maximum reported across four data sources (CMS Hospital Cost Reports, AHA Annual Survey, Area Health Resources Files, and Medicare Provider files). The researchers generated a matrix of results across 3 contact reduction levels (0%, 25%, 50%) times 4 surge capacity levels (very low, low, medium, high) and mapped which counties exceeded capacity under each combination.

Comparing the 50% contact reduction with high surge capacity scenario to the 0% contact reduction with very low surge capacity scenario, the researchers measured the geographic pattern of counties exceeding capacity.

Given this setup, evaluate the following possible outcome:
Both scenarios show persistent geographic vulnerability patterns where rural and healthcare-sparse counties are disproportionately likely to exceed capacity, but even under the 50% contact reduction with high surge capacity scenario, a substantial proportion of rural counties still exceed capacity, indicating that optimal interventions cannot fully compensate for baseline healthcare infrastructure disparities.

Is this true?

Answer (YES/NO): NO